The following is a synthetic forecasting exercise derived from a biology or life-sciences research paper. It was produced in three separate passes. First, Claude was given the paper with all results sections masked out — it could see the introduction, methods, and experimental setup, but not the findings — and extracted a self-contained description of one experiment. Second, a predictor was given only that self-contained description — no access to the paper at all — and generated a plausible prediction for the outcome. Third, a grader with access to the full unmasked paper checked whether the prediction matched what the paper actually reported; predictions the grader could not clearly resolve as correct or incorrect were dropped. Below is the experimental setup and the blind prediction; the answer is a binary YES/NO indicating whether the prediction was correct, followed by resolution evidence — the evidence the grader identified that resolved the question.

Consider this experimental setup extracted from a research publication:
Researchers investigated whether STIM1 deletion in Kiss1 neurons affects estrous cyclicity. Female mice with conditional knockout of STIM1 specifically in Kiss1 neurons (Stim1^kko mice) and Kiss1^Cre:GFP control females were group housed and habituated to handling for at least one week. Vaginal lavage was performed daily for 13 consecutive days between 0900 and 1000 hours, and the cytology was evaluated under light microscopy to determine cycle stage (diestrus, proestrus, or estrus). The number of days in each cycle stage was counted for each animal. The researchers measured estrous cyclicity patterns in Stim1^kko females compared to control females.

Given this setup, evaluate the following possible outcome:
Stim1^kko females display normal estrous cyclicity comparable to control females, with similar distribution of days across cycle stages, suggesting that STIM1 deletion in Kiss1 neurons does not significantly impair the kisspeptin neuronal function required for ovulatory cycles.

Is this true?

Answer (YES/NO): NO